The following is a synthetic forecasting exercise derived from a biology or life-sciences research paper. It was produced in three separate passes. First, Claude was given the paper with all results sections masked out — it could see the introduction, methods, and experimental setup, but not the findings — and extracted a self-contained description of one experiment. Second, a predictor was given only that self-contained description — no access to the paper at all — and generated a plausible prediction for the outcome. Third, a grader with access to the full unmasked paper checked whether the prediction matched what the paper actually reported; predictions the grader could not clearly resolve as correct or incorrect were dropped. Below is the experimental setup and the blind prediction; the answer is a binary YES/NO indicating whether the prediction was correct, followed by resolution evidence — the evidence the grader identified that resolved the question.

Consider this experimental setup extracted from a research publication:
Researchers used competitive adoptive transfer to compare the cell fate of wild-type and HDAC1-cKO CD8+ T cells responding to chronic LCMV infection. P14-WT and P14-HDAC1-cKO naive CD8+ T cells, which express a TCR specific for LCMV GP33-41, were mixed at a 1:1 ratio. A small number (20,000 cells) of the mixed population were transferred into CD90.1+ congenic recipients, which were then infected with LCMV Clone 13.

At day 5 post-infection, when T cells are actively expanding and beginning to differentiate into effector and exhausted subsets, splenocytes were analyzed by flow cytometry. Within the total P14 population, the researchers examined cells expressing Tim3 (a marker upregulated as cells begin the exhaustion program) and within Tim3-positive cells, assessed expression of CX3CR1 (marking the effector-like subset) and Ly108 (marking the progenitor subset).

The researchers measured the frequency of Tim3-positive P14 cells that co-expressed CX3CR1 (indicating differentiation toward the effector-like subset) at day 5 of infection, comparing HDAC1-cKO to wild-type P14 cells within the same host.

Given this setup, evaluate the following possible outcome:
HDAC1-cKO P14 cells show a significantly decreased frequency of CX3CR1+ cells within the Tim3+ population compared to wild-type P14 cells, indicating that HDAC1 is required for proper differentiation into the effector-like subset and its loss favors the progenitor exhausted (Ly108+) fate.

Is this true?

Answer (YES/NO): NO